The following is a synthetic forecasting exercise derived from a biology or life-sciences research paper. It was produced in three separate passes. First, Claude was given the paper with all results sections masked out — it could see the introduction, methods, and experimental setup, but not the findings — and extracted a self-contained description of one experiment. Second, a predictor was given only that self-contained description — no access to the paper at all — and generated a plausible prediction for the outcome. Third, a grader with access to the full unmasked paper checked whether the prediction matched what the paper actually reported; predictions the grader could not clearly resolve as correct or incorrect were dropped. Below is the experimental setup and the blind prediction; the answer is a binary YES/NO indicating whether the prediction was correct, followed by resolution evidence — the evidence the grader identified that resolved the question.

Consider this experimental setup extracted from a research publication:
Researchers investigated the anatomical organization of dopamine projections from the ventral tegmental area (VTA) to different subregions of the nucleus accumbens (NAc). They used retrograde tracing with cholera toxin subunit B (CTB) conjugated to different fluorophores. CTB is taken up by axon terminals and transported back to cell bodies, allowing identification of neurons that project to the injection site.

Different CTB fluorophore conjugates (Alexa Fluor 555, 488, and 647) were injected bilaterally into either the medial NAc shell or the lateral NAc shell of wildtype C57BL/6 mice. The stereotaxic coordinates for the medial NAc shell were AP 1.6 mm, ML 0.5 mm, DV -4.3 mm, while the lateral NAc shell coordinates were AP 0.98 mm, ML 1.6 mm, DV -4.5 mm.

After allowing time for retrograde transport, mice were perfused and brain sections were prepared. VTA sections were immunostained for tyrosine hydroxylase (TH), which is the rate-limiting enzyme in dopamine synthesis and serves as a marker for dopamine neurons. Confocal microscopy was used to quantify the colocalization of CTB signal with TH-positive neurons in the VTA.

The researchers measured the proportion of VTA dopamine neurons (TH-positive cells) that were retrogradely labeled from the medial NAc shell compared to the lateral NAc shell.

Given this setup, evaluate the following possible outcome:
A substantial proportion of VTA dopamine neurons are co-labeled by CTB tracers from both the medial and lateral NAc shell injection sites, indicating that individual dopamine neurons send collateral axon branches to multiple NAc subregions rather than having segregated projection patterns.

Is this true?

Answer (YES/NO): NO